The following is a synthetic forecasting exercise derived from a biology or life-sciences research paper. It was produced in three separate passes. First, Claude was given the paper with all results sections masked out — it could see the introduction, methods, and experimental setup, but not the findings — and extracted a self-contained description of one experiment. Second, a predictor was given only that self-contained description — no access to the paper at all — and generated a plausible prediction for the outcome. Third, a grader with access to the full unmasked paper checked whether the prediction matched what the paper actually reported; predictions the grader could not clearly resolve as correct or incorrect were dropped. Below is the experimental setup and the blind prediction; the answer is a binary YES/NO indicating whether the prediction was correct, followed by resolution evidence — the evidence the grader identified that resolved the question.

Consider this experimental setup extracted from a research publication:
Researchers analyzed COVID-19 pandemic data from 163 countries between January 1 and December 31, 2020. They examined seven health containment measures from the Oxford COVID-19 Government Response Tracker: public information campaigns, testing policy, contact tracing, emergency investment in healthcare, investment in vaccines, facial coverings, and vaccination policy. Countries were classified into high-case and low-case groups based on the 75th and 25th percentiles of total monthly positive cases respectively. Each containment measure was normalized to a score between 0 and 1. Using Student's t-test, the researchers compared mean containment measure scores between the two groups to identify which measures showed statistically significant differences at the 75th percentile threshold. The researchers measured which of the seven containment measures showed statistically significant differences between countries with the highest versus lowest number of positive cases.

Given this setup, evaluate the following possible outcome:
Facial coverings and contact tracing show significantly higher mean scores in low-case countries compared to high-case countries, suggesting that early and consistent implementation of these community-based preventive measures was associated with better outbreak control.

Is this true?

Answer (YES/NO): YES